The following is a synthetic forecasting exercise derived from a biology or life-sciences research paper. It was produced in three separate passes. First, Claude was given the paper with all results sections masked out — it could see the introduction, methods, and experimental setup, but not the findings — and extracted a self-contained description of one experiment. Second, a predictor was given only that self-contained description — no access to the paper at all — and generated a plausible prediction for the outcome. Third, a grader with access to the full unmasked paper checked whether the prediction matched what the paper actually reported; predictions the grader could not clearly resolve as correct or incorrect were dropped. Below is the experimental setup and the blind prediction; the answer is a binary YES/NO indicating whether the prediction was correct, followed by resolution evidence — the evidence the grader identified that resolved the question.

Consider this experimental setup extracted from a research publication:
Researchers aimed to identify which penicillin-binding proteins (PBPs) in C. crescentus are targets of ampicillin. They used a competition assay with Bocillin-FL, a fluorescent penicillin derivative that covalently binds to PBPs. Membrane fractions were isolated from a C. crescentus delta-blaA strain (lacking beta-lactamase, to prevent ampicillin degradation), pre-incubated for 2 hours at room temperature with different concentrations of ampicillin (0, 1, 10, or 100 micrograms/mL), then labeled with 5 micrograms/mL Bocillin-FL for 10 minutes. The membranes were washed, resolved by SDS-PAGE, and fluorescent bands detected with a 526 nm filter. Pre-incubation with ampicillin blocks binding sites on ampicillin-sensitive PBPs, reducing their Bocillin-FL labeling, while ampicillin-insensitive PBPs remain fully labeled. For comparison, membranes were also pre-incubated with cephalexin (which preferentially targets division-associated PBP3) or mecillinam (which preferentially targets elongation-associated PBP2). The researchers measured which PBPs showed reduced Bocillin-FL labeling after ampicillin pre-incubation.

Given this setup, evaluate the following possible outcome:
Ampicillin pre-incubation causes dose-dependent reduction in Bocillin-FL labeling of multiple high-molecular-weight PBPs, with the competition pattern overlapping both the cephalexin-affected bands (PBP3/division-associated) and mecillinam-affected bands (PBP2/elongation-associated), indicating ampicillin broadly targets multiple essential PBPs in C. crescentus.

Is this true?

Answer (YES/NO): NO